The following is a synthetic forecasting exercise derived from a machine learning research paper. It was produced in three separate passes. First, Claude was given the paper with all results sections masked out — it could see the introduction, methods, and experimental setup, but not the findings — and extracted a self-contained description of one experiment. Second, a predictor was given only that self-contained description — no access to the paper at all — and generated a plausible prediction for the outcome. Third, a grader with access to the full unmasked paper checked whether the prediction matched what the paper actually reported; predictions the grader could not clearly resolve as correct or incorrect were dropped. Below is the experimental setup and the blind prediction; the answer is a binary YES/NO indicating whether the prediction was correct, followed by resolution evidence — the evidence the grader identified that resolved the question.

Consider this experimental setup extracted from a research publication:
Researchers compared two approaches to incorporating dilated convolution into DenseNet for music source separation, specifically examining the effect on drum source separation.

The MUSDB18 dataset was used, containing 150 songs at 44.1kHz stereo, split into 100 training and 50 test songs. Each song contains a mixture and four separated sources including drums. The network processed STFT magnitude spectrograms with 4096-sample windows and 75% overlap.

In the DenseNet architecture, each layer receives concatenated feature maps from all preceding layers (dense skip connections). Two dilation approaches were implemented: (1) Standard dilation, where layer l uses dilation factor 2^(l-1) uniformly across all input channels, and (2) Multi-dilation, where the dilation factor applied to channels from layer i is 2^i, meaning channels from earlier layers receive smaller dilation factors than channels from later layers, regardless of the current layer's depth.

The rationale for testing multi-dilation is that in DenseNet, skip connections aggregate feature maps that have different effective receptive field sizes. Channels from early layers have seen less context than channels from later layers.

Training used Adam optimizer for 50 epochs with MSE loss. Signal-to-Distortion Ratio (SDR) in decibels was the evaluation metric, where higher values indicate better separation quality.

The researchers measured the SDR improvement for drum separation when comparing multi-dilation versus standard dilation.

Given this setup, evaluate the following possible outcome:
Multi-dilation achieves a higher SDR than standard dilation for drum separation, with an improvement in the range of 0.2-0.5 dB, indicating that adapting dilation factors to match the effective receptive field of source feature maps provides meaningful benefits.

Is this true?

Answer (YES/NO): YES